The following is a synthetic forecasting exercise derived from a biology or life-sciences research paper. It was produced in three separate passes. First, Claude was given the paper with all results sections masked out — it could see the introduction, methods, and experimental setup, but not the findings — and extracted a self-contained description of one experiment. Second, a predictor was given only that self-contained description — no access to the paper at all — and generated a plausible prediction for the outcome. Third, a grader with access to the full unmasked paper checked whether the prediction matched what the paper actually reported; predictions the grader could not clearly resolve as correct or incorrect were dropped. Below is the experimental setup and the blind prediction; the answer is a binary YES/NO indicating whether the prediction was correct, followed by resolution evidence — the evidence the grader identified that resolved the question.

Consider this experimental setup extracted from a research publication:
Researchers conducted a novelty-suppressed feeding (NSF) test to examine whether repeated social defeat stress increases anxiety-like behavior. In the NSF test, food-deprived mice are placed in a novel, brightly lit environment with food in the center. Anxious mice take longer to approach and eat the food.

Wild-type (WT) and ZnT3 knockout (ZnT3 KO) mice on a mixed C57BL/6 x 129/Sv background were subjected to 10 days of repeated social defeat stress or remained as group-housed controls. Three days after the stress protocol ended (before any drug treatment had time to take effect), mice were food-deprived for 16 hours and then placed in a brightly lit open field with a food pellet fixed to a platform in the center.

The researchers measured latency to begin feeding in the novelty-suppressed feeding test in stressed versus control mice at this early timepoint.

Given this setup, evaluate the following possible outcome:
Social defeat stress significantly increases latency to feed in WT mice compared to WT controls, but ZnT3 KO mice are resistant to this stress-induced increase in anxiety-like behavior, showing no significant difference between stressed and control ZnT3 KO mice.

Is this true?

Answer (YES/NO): NO